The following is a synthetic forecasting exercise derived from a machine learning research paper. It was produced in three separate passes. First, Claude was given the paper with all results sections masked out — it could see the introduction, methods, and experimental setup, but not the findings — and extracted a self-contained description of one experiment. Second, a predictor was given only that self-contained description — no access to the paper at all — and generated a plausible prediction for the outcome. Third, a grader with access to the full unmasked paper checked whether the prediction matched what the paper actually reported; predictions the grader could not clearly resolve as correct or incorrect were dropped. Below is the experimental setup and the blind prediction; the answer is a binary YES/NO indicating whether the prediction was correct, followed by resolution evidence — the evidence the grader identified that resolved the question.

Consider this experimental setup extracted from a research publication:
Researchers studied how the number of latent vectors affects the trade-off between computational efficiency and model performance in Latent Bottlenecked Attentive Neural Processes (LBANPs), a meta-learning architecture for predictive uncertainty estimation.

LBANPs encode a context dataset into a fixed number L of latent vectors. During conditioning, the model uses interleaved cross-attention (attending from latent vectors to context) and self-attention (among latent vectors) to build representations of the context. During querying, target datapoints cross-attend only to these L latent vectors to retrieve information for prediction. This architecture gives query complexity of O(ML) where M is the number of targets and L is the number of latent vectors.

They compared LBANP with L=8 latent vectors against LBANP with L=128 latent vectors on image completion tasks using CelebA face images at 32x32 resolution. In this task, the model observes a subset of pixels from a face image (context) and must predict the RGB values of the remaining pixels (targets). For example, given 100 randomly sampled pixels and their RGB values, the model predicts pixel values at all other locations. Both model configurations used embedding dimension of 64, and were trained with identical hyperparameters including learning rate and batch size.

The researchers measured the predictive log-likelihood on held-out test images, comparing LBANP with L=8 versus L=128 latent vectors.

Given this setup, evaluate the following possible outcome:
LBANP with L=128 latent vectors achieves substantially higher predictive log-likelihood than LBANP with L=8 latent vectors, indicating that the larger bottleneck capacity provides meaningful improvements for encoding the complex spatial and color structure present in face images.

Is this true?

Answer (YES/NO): YES